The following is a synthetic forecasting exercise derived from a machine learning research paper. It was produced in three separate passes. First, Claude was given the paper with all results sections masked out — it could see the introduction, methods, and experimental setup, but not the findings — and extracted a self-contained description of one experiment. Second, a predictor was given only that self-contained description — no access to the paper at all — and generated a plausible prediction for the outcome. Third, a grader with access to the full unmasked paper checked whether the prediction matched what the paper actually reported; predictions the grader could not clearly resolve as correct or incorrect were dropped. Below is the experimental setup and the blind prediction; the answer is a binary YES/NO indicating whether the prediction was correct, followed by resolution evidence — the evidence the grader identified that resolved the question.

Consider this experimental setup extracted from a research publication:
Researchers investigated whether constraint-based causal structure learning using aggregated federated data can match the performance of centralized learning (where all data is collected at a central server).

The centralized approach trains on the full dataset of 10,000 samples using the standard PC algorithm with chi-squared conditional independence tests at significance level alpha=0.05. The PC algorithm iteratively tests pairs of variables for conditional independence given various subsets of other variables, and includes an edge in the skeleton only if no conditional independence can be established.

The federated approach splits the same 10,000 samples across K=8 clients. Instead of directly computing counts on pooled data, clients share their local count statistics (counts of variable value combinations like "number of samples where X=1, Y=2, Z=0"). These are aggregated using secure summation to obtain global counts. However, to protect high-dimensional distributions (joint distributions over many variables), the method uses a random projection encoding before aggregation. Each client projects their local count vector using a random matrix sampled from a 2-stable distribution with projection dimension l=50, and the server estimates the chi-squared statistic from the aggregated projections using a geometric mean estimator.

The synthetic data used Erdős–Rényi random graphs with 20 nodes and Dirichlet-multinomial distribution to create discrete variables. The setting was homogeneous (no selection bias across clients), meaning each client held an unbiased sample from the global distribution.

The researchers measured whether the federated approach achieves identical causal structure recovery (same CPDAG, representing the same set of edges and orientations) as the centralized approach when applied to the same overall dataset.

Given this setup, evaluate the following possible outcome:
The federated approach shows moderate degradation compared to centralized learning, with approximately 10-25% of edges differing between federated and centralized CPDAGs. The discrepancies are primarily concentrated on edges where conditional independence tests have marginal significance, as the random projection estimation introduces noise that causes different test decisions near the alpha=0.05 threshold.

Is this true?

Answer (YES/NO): NO